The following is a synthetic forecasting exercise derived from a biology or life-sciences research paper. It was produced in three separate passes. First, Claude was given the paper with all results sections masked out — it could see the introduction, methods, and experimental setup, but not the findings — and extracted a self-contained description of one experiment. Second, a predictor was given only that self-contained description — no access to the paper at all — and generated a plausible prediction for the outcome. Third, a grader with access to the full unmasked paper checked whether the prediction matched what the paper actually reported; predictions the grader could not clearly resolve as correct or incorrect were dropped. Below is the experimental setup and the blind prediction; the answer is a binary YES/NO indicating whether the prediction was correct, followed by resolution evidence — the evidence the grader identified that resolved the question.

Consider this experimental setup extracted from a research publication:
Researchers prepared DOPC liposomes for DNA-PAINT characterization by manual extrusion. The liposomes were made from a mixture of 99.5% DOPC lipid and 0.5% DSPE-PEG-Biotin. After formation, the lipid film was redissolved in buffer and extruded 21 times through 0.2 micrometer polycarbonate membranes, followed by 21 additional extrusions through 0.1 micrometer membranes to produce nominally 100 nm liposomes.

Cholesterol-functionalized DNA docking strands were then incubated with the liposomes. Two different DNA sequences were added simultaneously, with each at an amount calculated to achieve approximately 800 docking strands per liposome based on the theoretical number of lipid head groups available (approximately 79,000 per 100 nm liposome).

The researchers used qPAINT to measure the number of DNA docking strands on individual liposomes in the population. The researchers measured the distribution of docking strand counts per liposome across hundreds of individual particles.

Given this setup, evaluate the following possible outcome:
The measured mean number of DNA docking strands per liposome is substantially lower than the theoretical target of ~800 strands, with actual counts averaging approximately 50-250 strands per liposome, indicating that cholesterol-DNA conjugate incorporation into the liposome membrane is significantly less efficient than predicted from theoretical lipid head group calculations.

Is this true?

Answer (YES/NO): YES